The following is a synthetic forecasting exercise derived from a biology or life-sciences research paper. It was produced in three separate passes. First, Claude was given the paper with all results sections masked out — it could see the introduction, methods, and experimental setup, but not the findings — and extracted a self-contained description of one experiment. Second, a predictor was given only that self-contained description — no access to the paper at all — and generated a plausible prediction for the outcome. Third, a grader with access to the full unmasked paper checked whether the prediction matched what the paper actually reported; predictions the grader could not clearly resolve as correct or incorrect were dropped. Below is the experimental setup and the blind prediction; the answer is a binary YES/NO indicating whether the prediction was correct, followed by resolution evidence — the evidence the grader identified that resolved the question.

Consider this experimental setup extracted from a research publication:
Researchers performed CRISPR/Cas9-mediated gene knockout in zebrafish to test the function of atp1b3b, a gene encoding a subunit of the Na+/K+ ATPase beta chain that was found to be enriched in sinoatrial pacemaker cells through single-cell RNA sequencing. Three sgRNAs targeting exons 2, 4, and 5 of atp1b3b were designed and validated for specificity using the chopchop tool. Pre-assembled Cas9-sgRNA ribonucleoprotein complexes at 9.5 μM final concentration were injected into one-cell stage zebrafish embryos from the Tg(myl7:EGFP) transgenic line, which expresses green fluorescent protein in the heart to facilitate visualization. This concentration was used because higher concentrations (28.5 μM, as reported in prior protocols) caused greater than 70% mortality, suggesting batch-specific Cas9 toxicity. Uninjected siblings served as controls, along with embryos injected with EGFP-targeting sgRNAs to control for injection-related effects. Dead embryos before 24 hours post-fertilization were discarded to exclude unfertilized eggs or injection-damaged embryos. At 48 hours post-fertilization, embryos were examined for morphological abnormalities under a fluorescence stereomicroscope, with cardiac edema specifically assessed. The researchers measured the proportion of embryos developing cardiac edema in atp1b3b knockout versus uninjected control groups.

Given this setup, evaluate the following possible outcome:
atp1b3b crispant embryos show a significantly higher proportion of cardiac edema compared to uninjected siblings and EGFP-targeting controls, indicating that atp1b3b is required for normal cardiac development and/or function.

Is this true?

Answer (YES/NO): NO